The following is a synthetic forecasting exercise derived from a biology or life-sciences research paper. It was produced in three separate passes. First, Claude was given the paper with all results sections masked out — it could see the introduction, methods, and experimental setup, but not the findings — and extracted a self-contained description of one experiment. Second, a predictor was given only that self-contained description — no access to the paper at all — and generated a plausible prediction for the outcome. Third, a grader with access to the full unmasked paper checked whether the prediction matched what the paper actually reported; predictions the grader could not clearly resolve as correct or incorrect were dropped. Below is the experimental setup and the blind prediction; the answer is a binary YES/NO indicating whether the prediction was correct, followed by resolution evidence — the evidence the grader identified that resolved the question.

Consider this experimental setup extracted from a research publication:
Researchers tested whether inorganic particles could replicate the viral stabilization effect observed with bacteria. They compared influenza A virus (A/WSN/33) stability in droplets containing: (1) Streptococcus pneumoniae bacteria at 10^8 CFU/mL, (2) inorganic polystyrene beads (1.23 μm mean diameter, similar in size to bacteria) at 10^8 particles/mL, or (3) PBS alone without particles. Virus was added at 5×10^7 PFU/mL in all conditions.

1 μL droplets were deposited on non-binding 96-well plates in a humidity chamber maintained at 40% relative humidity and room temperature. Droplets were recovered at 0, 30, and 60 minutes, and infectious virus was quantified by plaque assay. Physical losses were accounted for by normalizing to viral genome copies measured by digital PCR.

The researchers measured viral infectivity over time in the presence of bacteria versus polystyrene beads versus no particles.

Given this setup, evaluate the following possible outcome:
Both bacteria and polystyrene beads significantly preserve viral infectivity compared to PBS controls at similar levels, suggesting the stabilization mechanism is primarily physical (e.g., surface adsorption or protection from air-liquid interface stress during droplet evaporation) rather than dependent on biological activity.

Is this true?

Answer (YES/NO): NO